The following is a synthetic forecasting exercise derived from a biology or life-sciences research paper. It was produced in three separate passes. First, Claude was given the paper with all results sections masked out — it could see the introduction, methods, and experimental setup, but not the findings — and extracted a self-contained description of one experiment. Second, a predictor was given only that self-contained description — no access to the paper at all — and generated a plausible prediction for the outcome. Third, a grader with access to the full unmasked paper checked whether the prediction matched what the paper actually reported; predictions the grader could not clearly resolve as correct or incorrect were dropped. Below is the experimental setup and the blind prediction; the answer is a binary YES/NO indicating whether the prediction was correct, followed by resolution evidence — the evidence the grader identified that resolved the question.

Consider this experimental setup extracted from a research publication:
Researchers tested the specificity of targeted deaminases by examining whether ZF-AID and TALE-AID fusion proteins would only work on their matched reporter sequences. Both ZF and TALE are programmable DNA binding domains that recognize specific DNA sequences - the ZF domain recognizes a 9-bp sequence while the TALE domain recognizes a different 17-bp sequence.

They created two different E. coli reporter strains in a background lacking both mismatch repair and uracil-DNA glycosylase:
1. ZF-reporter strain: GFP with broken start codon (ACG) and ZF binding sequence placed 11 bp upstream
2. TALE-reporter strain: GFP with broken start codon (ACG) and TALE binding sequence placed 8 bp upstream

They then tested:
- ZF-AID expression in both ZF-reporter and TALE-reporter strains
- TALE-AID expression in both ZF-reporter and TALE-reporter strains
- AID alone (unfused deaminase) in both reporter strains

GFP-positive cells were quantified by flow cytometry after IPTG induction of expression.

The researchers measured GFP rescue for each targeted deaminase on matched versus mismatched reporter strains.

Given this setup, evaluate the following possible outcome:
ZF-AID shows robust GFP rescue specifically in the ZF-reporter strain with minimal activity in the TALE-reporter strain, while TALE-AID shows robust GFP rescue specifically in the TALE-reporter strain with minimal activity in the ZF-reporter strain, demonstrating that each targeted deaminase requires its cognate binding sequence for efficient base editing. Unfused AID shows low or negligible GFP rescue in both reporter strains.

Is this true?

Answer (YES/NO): YES